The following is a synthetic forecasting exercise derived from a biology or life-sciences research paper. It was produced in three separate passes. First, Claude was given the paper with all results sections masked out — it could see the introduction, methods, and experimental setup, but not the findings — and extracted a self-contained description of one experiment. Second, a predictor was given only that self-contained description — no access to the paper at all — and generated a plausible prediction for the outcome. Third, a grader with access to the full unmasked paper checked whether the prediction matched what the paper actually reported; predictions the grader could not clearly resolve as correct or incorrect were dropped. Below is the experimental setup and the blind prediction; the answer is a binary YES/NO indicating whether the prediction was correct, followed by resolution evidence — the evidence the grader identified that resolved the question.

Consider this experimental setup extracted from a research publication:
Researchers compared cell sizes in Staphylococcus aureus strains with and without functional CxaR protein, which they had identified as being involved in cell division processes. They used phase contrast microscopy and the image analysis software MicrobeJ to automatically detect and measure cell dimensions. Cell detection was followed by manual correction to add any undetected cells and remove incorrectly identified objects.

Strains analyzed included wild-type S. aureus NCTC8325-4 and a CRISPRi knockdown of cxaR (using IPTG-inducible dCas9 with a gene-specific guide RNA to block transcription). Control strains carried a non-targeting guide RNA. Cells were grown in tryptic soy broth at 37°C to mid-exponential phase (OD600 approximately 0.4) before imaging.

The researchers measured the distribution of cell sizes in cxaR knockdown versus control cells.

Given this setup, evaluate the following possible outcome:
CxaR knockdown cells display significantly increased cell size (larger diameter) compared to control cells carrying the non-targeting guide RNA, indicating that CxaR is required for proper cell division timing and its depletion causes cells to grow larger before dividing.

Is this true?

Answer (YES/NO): NO